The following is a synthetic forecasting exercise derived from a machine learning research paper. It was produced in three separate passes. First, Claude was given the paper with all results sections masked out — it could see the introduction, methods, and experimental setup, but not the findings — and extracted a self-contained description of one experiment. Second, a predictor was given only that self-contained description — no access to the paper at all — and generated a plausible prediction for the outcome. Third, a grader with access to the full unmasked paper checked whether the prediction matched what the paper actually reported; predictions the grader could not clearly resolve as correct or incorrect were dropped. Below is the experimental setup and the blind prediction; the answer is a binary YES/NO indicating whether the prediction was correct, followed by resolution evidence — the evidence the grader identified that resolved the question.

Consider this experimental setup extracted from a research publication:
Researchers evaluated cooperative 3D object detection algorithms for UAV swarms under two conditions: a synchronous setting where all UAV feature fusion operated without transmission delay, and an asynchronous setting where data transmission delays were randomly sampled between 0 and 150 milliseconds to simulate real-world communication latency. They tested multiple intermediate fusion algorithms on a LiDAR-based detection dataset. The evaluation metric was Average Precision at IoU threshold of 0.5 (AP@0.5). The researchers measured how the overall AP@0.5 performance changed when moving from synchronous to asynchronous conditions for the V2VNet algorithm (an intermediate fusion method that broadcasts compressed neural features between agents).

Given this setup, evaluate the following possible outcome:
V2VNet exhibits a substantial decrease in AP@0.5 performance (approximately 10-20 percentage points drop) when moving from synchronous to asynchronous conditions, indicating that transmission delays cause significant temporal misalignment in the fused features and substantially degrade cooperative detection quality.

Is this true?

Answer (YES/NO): NO